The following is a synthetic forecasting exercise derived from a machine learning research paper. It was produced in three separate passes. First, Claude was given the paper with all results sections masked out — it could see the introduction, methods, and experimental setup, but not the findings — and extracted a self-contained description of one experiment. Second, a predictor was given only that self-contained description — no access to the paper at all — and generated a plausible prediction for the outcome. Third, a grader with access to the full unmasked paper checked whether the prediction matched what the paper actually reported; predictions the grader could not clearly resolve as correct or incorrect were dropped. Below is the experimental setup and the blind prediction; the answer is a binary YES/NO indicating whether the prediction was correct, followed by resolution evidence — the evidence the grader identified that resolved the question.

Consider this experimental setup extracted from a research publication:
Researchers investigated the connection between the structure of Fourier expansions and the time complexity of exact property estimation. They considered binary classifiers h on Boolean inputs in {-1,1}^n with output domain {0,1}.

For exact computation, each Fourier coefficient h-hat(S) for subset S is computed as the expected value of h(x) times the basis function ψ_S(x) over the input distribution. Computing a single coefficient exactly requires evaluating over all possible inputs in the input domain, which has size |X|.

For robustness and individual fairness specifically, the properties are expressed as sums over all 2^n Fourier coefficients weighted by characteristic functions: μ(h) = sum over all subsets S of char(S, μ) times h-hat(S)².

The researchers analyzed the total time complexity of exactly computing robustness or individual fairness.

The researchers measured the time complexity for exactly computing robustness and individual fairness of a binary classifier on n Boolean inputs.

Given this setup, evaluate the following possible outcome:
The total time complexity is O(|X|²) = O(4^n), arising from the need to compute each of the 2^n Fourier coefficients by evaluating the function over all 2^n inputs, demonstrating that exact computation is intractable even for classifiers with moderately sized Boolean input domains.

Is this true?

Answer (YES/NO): YES